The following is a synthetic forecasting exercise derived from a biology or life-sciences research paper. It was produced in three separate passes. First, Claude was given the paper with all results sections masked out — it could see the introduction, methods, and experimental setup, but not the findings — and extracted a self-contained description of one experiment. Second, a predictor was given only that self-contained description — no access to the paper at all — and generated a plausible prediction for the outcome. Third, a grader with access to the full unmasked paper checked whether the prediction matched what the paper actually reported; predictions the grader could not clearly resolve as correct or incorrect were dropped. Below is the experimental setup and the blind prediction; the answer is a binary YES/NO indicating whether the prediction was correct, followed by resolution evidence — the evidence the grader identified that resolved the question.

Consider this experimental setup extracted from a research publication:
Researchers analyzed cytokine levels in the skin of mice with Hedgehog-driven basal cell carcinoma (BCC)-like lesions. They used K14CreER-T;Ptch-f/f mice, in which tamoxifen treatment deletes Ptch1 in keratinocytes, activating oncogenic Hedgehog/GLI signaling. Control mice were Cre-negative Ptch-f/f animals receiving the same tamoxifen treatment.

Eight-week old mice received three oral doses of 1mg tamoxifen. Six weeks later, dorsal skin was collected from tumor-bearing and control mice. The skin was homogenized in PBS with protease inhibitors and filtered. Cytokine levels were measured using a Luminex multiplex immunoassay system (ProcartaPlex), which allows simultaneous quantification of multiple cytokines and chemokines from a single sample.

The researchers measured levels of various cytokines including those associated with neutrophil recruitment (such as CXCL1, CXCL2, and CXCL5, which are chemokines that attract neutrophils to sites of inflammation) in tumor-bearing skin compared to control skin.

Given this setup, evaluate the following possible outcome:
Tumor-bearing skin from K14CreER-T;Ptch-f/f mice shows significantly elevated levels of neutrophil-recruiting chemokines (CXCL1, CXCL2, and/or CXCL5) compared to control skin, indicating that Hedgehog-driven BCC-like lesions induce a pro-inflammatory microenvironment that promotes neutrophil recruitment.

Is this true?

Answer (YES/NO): YES